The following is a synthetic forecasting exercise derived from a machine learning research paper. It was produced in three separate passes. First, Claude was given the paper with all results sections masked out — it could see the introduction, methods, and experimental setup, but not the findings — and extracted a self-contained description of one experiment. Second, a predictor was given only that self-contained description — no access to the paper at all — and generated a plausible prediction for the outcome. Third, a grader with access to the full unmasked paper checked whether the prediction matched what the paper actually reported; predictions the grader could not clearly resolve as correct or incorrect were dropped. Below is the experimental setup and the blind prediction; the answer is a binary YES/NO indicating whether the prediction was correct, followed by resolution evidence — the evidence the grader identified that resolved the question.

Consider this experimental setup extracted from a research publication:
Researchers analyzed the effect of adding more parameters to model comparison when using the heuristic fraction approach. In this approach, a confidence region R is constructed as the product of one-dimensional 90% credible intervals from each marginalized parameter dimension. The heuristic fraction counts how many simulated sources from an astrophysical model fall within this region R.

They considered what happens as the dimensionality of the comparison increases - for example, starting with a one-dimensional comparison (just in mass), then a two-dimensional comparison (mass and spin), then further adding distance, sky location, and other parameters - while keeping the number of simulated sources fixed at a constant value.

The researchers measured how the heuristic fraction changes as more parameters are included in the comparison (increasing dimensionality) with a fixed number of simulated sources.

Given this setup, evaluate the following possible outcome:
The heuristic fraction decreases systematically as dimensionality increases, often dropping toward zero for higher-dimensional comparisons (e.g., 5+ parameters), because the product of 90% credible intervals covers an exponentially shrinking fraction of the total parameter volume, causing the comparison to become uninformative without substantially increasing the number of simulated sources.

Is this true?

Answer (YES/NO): YES